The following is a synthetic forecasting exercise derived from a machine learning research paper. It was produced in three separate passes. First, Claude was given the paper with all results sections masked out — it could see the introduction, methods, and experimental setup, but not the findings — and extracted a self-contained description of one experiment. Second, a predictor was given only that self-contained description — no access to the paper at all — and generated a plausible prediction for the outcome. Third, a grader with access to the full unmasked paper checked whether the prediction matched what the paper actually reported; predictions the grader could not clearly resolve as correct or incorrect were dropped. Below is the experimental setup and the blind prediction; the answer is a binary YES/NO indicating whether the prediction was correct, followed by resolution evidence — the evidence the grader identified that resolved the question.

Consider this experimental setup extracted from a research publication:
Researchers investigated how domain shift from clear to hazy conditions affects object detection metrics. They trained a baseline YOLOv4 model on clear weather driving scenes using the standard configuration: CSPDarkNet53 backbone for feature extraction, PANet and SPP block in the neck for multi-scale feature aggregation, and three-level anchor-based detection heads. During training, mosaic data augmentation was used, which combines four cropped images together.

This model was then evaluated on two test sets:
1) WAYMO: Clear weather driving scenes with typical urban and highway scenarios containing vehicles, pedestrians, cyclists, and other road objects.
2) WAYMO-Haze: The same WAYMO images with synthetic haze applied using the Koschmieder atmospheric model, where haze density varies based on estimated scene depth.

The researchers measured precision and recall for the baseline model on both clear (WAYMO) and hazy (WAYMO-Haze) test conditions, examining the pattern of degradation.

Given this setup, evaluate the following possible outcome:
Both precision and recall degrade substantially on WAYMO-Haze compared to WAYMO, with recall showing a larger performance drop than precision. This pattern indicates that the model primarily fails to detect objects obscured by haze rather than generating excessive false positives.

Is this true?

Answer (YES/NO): YES